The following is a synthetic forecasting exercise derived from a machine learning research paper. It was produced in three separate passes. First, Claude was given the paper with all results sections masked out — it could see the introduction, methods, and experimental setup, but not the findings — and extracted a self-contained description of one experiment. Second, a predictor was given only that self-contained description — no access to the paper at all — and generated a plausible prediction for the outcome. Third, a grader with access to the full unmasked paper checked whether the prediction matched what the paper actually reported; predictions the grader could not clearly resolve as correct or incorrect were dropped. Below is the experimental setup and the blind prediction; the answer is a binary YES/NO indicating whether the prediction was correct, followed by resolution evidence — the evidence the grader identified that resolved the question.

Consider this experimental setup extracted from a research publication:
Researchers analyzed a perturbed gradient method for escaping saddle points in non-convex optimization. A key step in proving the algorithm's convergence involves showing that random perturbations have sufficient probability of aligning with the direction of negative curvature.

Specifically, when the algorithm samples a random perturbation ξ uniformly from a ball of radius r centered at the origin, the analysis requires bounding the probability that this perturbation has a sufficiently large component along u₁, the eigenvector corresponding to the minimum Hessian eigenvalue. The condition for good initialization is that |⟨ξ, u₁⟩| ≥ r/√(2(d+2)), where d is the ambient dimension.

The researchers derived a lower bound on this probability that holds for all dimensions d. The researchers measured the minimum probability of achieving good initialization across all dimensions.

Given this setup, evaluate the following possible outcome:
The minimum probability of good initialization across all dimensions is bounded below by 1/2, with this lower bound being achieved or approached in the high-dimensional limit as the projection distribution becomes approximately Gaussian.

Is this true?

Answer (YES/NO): NO